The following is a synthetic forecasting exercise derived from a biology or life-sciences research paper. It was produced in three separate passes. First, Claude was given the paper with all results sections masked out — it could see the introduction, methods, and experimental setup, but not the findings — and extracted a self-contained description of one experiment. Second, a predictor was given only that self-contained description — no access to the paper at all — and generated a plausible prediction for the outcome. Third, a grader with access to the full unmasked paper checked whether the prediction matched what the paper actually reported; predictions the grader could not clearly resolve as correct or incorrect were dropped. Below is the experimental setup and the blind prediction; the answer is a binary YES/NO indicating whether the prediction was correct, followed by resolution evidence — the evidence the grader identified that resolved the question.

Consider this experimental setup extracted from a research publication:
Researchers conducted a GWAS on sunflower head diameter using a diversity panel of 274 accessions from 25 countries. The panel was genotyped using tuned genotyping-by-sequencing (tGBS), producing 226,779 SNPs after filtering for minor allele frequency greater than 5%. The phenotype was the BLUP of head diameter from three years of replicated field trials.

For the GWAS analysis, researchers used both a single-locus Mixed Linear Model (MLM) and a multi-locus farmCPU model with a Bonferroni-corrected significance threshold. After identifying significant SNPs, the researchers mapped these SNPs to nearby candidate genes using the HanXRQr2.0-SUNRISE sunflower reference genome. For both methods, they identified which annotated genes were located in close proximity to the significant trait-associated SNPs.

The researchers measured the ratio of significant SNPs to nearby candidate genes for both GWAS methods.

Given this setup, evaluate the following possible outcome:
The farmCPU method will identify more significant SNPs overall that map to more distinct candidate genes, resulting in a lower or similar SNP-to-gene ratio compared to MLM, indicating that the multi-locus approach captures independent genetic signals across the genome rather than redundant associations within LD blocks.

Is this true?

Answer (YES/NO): NO